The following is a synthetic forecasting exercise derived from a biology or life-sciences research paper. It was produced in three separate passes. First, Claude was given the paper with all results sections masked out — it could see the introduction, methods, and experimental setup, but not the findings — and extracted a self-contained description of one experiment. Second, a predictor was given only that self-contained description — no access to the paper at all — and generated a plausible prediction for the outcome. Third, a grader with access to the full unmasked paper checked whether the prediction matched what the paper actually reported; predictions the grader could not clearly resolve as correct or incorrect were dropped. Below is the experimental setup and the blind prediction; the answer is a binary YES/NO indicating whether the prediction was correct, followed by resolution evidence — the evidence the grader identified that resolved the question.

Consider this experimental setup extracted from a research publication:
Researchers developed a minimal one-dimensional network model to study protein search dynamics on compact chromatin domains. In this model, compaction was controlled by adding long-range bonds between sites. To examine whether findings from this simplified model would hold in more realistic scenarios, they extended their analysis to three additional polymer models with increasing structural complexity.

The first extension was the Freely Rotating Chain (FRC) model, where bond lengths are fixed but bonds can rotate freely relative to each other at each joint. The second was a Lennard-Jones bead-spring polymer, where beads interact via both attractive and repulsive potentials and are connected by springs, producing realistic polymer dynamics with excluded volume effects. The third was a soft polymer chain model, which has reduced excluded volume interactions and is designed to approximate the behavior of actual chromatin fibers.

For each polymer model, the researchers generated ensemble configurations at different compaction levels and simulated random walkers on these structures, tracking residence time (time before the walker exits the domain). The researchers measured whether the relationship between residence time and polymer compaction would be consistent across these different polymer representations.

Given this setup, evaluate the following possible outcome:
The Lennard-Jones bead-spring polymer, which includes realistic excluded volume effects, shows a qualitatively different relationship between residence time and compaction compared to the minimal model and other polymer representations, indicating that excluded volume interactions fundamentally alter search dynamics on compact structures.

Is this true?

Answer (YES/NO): NO